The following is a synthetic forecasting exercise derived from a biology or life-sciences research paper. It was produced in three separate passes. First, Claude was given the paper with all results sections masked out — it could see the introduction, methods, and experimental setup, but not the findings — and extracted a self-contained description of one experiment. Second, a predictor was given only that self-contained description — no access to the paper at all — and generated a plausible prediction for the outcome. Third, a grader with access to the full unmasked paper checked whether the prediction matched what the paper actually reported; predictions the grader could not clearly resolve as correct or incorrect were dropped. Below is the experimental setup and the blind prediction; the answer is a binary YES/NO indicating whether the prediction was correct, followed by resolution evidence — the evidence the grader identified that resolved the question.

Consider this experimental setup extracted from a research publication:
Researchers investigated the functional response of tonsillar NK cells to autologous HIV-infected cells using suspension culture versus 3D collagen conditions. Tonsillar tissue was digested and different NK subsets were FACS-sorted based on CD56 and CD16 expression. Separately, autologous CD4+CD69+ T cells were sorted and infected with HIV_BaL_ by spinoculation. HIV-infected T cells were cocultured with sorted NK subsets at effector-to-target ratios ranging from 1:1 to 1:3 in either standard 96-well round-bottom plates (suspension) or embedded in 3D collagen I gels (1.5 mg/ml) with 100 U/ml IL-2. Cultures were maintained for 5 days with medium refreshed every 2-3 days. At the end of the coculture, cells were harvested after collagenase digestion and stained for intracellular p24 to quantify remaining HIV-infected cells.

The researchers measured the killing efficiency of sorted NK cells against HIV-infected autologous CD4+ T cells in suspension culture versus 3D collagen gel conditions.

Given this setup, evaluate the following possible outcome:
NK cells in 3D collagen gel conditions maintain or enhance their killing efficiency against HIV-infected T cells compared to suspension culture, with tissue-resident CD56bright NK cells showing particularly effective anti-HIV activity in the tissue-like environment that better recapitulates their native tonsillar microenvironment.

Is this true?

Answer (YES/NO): NO